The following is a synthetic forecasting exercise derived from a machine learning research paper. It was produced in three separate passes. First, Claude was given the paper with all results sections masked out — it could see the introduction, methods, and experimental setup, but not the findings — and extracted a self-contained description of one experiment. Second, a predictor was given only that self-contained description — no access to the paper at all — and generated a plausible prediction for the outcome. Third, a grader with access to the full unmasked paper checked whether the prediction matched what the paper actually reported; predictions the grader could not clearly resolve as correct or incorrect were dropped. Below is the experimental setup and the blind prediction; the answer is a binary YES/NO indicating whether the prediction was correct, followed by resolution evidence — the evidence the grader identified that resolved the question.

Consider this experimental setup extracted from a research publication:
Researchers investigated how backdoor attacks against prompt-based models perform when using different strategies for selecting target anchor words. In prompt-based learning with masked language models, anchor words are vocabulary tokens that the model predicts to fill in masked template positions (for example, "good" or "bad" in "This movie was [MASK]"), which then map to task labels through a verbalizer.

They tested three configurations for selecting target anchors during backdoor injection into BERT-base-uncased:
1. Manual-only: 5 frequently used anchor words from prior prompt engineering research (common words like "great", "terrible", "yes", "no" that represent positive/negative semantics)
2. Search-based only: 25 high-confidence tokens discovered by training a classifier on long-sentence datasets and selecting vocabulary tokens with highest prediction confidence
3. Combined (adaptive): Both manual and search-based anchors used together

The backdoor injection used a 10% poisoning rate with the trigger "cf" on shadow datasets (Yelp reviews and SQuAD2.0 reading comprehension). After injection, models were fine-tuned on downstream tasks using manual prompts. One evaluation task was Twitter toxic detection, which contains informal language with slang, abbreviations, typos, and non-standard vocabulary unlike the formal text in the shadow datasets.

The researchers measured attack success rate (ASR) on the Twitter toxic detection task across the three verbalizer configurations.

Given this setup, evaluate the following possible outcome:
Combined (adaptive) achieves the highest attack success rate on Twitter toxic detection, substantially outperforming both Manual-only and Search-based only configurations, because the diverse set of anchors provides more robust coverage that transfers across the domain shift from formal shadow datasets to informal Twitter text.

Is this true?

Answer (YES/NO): NO